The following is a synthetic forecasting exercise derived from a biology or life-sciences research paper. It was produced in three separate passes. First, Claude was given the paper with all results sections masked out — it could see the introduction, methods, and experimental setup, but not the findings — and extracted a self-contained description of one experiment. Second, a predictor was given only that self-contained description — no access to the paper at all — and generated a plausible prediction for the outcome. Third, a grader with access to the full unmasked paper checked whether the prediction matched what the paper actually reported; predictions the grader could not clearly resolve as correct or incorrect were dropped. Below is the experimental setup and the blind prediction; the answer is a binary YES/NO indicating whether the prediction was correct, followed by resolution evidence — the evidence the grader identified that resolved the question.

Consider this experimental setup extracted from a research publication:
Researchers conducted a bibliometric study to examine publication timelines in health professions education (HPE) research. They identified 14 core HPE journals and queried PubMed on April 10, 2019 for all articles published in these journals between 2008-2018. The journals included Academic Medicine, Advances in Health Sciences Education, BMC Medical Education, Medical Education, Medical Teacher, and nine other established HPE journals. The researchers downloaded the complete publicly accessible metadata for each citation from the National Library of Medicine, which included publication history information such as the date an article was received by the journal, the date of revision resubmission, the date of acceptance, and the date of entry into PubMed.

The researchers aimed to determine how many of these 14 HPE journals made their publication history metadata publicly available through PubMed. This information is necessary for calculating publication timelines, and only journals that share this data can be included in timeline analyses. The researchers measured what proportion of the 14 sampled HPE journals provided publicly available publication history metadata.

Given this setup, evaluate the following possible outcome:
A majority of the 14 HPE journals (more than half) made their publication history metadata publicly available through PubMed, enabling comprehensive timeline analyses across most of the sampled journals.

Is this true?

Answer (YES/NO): NO